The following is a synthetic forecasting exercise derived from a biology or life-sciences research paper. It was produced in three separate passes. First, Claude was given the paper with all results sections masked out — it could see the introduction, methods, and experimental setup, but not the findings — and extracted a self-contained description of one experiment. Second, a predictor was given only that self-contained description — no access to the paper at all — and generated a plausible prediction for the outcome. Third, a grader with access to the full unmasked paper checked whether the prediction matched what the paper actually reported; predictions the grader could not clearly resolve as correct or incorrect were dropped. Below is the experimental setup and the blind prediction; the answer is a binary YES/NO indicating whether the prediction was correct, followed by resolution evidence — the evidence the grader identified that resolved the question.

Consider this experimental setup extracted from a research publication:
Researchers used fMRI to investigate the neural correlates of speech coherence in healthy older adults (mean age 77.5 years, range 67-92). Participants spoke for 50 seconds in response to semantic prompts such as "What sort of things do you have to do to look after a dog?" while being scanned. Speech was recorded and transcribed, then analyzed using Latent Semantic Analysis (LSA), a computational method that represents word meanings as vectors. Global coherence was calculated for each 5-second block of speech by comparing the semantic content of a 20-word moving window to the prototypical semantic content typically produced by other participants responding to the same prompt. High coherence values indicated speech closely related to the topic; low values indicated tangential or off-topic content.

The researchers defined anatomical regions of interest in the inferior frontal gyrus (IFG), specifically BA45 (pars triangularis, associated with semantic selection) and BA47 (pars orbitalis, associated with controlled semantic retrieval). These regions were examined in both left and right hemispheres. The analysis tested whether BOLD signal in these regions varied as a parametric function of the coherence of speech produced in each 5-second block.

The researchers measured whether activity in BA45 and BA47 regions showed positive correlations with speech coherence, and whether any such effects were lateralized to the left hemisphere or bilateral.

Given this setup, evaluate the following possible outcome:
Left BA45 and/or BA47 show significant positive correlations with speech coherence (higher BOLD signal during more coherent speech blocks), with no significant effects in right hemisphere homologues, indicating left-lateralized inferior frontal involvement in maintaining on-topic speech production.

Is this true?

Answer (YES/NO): NO